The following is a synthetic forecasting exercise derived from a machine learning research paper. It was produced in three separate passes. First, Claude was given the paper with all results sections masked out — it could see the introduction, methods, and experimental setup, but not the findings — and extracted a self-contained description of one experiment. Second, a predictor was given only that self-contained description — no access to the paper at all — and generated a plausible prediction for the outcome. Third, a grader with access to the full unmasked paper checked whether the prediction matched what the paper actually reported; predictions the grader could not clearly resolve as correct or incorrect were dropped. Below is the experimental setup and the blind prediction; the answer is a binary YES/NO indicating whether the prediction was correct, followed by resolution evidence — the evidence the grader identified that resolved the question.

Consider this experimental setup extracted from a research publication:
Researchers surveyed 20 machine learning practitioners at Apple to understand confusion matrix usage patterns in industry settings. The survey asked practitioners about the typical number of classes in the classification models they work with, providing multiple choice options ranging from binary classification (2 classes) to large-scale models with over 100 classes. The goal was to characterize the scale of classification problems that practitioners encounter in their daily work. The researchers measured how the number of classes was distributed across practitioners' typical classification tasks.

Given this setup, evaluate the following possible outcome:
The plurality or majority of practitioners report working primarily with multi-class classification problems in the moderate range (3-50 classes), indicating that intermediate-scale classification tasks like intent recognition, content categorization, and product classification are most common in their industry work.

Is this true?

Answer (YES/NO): NO